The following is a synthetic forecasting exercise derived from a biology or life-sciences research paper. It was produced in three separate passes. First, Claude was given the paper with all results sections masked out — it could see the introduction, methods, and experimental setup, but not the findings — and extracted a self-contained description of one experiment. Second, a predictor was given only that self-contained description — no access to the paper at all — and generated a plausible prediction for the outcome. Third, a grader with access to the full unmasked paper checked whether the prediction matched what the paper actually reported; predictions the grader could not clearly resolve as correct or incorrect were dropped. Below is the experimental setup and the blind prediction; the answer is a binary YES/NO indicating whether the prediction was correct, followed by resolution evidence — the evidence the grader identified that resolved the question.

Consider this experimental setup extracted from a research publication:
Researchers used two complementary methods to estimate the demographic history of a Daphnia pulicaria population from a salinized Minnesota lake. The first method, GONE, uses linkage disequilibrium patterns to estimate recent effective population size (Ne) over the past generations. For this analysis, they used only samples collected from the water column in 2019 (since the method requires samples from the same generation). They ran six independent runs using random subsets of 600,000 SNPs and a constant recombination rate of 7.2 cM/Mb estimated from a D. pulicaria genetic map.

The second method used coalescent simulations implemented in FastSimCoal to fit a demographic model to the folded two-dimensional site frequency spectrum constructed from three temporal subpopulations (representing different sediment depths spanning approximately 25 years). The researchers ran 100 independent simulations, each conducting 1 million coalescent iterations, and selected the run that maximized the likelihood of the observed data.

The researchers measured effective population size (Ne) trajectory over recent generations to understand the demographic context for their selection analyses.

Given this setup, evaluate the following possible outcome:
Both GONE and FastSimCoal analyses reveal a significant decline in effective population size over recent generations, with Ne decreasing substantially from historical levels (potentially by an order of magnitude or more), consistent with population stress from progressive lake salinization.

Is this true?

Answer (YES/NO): NO